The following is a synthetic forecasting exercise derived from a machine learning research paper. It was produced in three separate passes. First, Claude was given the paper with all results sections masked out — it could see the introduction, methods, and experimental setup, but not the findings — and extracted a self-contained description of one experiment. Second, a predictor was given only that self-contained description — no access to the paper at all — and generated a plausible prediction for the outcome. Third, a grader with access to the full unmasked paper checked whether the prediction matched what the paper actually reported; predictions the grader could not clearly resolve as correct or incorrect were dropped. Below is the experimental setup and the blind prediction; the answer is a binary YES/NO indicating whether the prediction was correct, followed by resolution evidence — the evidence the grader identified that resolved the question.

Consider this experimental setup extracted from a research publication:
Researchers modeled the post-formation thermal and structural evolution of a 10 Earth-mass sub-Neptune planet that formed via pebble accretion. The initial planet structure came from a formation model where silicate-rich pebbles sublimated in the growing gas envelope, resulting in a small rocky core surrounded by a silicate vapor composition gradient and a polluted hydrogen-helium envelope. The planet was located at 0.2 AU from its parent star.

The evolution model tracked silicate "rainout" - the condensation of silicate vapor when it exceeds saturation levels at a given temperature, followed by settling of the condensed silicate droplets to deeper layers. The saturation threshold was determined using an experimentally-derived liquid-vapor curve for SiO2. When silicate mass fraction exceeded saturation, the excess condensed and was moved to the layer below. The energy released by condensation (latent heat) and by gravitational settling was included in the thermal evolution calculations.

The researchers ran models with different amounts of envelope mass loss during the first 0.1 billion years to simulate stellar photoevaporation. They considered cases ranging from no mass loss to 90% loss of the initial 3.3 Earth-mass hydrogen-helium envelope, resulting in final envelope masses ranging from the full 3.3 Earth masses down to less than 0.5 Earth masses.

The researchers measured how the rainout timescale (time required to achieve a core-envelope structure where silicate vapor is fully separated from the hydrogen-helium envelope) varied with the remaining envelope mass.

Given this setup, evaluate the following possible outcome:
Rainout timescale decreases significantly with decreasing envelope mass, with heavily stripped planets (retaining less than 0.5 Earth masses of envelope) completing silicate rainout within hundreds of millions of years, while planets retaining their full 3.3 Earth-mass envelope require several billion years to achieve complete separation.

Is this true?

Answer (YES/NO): YES